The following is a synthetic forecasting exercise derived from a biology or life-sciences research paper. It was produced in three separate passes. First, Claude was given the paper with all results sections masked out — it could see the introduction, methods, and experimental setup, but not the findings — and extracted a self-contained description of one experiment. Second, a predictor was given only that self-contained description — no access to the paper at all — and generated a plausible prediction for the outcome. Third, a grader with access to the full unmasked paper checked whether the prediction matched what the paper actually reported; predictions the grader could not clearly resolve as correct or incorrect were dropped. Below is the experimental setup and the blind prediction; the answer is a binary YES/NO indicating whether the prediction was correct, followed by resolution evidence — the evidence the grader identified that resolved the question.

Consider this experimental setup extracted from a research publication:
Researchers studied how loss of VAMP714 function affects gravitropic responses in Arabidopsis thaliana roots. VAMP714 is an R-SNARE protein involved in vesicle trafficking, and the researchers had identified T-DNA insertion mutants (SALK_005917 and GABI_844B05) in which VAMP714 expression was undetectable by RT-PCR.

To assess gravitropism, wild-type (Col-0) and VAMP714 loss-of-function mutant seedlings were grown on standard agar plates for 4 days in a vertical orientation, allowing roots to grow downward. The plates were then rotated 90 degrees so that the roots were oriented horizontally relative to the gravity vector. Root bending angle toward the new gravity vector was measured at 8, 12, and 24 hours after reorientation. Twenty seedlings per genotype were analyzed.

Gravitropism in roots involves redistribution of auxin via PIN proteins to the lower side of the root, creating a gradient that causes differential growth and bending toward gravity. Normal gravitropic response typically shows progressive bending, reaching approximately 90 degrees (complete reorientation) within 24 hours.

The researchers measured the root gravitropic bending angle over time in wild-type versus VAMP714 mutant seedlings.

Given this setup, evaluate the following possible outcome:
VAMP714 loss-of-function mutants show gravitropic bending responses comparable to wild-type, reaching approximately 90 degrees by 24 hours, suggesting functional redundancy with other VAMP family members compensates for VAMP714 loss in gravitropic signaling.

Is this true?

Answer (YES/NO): NO